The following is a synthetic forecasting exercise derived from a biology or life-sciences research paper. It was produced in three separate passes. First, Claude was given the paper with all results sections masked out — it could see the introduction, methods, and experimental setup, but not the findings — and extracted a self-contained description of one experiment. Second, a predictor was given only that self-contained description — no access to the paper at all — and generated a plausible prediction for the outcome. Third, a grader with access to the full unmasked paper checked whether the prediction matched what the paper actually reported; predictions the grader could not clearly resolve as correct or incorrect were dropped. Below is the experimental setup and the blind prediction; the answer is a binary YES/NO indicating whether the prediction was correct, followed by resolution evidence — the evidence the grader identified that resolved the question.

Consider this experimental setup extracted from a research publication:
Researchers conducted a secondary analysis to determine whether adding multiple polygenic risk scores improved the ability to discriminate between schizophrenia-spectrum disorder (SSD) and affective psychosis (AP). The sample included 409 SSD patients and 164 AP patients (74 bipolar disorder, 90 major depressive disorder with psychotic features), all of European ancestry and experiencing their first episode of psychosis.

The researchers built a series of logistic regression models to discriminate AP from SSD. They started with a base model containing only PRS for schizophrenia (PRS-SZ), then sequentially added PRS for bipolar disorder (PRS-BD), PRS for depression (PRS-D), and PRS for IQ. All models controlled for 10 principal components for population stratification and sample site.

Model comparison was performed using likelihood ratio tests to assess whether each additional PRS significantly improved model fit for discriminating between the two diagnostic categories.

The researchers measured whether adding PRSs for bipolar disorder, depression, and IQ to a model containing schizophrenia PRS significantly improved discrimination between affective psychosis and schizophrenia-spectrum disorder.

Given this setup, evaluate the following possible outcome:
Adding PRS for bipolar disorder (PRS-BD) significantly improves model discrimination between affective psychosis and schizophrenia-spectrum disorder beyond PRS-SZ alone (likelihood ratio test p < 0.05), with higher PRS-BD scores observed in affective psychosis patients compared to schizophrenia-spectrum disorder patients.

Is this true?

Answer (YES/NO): NO